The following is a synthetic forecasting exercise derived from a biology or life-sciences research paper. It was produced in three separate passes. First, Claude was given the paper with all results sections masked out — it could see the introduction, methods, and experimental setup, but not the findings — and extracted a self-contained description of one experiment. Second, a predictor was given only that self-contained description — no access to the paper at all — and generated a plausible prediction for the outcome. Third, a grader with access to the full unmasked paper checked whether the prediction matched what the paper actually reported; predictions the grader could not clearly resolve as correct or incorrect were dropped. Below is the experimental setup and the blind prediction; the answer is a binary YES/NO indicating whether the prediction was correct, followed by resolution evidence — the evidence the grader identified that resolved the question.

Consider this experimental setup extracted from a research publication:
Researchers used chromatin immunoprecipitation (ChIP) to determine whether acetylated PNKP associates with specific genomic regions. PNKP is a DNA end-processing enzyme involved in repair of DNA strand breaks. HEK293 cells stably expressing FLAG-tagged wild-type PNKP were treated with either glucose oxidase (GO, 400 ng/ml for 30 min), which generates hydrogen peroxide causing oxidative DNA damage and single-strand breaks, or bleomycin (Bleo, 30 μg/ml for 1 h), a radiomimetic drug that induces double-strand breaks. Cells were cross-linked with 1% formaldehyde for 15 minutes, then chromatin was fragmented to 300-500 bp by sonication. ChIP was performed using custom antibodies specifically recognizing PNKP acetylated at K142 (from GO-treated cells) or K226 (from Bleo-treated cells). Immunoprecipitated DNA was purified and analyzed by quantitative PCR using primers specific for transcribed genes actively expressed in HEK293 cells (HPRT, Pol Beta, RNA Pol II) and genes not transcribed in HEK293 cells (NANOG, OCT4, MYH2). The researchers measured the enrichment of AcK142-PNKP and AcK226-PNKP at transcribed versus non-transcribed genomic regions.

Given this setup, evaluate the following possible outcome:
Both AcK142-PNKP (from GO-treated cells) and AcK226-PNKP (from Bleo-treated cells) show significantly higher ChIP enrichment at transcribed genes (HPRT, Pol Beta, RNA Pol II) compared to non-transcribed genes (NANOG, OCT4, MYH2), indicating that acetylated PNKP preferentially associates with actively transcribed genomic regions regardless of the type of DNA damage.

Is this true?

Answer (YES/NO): YES